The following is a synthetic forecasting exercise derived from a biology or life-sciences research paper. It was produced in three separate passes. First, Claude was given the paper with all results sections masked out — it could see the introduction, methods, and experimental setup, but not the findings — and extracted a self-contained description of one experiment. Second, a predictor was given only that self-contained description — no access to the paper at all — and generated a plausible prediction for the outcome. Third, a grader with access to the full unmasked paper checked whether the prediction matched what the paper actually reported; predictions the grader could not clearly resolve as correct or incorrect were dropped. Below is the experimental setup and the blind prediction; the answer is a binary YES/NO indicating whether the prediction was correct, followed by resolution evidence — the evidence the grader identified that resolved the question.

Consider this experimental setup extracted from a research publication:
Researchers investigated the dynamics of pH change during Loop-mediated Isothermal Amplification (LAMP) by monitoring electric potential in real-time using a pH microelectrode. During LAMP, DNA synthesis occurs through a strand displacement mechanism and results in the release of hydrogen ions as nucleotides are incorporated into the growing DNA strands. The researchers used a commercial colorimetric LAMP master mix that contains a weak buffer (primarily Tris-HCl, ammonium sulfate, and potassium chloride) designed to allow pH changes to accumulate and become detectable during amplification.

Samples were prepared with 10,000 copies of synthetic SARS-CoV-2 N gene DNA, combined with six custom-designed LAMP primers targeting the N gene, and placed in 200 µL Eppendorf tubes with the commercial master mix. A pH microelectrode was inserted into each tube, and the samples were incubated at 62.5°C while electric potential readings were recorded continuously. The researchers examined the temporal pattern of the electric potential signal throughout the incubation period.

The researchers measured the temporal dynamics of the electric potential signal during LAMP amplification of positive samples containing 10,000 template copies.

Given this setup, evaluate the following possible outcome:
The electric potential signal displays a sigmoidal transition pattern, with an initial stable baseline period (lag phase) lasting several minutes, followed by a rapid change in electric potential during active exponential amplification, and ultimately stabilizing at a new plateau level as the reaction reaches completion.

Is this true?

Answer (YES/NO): NO